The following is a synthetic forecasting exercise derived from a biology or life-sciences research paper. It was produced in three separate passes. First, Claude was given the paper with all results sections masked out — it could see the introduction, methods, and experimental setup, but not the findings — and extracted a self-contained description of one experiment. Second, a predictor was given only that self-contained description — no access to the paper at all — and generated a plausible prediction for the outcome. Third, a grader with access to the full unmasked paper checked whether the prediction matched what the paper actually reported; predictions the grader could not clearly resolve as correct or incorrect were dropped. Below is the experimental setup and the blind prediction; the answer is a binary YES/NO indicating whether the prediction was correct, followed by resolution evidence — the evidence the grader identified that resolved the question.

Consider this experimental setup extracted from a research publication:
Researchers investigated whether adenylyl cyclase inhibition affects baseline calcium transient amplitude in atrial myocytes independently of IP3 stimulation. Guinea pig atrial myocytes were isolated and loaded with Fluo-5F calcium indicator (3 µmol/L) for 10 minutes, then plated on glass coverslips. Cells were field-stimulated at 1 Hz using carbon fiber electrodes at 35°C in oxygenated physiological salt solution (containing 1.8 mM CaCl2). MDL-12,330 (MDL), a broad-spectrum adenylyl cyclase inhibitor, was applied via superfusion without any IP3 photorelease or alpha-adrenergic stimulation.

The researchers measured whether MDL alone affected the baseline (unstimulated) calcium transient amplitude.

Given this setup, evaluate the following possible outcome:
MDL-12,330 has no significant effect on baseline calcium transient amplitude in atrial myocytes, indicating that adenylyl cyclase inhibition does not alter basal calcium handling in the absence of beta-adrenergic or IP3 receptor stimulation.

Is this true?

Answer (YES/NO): NO